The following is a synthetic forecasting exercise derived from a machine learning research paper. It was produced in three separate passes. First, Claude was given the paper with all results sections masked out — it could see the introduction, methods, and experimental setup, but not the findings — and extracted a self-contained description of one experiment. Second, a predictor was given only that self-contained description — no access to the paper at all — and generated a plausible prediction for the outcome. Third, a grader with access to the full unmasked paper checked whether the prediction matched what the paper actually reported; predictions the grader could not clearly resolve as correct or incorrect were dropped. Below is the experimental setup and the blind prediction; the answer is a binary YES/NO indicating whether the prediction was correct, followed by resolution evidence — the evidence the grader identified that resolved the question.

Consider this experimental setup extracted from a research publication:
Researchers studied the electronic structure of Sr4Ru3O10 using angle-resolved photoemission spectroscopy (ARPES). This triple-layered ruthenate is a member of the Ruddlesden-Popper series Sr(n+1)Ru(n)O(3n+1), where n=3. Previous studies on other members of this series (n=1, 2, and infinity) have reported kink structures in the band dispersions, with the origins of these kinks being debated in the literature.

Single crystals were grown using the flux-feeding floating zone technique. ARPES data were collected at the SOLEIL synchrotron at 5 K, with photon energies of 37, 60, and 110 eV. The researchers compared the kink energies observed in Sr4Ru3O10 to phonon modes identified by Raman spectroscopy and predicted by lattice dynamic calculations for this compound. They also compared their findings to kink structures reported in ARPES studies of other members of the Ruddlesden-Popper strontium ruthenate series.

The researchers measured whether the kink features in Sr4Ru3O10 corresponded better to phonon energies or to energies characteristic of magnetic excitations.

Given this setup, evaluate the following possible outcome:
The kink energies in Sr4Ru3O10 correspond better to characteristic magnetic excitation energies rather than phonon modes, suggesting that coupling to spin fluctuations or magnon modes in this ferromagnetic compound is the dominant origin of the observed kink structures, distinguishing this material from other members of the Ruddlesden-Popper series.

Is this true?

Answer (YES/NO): NO